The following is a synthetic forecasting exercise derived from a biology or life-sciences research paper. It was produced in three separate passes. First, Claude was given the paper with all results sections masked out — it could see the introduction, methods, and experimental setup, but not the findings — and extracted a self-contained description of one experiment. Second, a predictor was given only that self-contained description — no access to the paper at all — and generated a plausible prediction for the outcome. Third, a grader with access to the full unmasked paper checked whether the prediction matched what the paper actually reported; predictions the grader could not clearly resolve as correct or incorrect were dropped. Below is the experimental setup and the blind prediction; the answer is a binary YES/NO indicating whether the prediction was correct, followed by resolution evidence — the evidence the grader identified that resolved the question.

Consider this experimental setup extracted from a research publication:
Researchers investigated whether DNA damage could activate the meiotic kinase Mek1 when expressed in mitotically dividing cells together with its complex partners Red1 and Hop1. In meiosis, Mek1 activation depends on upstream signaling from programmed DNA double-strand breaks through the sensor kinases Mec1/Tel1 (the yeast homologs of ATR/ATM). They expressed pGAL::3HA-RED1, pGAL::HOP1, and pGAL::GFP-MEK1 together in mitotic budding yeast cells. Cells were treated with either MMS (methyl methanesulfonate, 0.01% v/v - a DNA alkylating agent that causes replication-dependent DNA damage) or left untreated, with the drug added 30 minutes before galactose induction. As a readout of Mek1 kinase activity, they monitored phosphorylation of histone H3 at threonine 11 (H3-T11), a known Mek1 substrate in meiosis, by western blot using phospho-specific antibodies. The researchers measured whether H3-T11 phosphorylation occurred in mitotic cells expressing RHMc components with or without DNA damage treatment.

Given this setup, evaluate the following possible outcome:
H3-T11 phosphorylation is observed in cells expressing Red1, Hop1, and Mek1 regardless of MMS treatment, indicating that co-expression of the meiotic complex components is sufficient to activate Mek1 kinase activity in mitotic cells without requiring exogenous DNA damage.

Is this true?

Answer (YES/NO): NO